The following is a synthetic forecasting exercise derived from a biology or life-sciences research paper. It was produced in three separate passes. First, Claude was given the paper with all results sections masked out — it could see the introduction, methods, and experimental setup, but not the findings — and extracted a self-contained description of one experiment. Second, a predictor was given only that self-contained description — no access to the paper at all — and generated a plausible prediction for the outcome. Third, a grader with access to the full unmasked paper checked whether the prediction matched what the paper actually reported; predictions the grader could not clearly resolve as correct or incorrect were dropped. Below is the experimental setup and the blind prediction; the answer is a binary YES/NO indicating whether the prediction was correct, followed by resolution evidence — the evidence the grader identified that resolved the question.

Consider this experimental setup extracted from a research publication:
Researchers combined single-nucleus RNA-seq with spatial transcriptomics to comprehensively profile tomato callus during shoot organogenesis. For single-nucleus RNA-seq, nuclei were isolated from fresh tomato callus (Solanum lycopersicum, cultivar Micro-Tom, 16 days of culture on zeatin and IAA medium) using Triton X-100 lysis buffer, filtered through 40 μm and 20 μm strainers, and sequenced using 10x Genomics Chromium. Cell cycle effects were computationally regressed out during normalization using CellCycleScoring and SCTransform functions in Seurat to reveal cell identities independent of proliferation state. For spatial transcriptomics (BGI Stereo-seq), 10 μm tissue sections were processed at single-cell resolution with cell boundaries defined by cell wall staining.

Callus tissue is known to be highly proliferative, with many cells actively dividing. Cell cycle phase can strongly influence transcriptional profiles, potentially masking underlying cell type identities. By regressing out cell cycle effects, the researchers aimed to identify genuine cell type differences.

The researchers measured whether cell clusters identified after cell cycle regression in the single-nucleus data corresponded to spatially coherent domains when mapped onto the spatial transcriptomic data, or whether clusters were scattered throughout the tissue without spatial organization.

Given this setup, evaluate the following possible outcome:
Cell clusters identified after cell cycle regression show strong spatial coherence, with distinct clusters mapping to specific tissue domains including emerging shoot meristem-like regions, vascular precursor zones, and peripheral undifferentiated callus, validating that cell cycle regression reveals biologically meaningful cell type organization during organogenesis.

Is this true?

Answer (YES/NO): YES